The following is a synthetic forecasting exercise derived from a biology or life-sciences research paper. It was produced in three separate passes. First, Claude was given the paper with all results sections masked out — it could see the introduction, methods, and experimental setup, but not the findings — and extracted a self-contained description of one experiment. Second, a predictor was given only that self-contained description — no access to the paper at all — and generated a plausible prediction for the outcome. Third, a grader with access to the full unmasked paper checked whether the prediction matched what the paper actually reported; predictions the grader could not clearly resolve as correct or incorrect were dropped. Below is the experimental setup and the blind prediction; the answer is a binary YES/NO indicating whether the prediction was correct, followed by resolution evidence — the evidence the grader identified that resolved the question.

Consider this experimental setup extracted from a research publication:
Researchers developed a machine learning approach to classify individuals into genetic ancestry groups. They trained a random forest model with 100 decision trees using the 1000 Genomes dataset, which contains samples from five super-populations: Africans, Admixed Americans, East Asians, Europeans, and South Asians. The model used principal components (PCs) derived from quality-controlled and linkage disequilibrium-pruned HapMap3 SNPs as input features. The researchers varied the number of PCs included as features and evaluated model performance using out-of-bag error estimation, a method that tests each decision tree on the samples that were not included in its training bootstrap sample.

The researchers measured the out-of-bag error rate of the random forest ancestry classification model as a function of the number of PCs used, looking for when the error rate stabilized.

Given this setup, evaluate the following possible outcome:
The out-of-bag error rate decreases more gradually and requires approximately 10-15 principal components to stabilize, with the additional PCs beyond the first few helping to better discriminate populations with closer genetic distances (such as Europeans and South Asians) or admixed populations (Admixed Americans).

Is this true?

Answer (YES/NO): NO